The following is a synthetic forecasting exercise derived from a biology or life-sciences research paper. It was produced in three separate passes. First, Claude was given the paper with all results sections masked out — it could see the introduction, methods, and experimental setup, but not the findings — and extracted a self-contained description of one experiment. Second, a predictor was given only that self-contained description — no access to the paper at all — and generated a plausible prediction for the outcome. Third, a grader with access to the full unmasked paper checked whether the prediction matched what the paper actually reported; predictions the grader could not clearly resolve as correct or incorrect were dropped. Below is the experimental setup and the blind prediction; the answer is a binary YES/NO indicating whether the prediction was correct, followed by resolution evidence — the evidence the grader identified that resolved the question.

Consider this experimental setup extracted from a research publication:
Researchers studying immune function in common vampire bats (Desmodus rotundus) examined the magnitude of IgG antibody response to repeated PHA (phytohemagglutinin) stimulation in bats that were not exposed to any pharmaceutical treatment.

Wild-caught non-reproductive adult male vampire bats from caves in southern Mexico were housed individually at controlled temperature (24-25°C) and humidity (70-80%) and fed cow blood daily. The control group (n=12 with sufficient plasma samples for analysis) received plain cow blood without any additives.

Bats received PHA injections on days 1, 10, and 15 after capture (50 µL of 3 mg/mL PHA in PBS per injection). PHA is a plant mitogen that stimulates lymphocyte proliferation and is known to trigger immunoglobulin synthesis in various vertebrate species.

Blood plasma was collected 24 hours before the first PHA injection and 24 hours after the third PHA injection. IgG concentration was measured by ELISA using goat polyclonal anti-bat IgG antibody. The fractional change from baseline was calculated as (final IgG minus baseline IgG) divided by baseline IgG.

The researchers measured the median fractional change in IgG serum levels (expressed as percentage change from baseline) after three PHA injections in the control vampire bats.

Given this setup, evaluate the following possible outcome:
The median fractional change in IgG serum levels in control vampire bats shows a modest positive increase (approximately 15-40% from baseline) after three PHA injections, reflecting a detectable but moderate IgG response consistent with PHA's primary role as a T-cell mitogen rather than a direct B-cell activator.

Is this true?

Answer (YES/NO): NO